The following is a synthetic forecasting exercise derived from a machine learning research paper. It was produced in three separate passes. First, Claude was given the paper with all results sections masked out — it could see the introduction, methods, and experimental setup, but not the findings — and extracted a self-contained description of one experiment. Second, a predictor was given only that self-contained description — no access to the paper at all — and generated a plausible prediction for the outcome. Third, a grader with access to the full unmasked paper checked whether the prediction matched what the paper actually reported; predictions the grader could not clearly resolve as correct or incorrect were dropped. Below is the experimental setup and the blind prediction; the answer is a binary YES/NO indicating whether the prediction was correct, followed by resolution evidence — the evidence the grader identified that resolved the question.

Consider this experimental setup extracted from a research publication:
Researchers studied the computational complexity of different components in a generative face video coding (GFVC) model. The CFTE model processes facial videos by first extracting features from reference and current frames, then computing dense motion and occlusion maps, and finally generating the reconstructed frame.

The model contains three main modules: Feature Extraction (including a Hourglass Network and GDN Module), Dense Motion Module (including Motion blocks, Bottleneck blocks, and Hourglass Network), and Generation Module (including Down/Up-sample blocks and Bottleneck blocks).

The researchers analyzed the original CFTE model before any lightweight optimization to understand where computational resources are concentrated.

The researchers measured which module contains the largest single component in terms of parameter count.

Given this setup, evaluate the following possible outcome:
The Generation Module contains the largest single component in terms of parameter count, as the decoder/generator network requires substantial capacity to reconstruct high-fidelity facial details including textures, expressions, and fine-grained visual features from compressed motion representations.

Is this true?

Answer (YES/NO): NO